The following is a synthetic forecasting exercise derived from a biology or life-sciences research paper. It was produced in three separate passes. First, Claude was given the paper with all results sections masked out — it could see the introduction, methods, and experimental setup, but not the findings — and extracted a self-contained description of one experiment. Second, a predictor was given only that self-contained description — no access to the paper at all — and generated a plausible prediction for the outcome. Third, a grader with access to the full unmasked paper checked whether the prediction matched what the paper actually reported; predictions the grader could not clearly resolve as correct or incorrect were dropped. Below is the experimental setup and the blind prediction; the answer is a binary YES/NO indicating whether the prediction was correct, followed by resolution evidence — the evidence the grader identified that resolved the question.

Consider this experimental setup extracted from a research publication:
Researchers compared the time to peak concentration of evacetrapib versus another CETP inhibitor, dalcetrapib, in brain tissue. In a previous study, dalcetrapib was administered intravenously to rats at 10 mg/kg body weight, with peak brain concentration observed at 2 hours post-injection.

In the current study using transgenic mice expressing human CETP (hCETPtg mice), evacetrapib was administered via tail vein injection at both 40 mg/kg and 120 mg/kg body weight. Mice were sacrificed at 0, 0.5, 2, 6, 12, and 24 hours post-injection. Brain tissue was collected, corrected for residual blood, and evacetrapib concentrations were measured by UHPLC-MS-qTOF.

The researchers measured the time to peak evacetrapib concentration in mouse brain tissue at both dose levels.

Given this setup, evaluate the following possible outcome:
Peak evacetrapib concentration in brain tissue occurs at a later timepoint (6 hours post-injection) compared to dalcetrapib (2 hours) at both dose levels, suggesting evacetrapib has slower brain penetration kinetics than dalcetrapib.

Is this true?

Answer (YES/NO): NO